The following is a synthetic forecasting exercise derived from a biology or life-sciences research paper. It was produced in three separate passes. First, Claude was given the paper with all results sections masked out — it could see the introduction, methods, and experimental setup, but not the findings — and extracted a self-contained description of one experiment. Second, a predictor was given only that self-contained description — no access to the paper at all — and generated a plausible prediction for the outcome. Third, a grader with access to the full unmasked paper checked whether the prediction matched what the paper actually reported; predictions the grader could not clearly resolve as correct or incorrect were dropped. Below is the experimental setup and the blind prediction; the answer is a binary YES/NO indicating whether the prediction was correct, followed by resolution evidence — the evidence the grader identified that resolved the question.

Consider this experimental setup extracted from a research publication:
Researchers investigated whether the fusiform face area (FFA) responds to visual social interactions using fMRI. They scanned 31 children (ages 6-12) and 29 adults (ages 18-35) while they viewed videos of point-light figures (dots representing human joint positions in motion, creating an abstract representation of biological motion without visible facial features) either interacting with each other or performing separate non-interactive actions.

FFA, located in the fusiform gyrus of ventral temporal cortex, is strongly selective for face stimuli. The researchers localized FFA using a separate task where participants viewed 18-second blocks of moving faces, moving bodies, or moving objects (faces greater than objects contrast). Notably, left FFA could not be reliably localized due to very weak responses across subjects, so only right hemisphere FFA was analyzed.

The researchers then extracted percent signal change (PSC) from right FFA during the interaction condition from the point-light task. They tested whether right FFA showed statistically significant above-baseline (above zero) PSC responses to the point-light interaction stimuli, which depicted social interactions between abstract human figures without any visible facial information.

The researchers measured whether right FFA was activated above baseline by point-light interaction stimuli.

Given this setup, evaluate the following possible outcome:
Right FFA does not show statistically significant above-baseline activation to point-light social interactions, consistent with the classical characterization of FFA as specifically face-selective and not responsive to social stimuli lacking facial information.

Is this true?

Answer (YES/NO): NO